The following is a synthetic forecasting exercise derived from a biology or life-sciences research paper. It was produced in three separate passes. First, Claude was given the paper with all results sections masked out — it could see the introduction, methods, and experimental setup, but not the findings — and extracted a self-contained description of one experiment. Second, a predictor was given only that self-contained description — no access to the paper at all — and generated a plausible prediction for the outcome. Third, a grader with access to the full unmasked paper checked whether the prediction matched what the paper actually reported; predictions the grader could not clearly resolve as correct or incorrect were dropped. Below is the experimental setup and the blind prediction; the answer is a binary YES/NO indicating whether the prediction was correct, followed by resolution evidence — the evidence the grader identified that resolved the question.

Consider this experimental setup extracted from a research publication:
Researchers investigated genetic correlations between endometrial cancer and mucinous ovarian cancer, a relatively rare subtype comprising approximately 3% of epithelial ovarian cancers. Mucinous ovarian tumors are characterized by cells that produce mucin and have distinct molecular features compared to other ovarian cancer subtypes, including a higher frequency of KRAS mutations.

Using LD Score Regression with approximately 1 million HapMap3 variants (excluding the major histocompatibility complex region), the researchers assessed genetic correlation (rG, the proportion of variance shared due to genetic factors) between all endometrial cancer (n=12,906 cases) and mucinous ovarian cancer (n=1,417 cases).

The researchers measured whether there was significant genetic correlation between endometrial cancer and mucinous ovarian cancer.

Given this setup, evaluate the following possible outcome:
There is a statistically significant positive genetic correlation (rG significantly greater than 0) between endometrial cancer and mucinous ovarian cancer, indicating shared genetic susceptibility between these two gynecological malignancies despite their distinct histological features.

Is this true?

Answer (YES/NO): NO